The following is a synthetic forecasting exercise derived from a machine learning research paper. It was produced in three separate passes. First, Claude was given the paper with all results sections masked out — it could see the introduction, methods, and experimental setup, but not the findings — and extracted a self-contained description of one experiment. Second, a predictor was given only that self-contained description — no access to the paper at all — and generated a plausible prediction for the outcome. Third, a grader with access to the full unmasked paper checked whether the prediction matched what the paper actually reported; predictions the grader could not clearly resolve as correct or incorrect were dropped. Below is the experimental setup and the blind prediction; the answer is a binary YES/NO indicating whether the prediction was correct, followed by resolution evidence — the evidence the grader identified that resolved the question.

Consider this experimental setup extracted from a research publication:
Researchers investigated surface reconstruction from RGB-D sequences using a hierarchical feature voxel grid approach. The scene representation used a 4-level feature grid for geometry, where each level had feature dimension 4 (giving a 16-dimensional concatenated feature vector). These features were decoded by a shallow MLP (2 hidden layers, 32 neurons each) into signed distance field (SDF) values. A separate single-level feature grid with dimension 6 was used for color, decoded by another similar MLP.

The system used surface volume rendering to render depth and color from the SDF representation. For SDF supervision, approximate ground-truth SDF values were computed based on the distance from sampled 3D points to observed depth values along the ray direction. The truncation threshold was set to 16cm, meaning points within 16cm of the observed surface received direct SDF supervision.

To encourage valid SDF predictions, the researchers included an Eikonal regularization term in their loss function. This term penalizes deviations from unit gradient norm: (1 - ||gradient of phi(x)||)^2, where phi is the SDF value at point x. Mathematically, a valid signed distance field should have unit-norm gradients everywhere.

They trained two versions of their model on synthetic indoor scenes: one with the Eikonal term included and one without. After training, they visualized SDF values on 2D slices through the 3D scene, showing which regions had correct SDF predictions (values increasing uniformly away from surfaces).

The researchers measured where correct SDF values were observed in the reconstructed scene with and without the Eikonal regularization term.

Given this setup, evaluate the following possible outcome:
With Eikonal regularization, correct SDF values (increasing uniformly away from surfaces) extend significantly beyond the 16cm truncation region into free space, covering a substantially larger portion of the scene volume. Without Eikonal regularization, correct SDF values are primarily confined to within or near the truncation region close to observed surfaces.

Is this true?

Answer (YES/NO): YES